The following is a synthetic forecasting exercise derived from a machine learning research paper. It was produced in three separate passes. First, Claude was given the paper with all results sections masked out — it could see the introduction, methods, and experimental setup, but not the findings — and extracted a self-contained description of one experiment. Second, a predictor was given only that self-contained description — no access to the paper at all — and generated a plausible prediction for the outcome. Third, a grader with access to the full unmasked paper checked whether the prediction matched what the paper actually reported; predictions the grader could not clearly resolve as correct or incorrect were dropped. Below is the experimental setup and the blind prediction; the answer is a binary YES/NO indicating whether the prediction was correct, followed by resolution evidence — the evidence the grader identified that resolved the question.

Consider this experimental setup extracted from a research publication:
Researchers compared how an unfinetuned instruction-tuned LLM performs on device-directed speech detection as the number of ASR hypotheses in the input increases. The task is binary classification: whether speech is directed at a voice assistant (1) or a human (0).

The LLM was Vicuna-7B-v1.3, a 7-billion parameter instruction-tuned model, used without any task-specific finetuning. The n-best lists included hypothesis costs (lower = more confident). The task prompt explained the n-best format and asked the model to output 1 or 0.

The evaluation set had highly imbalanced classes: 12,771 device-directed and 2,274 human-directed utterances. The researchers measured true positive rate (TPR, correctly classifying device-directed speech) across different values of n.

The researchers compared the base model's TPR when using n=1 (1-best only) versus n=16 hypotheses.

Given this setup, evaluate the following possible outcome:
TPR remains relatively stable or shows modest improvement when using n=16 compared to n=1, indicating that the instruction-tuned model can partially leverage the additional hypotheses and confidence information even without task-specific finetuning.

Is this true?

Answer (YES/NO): NO